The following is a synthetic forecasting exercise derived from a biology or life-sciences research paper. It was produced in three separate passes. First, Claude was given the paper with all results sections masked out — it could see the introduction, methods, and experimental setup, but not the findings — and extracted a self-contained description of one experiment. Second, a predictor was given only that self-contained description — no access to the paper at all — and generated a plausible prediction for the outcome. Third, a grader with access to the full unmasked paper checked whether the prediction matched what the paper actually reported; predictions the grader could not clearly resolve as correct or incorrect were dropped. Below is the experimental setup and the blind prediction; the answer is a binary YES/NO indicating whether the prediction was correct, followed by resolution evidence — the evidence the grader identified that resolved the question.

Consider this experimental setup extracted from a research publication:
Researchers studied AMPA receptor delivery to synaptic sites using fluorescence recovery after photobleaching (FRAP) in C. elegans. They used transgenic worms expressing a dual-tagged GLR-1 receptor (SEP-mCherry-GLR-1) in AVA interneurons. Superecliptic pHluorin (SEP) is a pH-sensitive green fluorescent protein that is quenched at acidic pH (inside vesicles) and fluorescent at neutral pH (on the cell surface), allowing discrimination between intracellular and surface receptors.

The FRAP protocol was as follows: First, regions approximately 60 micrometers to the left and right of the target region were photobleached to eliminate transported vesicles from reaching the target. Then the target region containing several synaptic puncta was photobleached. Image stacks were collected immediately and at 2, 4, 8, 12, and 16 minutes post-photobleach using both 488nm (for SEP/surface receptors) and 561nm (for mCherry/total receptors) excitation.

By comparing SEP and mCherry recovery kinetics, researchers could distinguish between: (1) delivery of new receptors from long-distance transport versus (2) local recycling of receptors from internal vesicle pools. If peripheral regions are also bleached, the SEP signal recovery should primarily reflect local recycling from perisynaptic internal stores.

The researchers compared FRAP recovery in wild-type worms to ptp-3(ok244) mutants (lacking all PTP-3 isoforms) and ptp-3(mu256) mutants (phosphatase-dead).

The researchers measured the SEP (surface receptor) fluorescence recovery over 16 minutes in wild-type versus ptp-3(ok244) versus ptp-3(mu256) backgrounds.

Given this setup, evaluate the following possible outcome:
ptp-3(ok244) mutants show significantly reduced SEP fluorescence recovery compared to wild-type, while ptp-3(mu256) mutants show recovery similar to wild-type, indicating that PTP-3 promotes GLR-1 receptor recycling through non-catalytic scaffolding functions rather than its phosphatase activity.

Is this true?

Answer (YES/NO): NO